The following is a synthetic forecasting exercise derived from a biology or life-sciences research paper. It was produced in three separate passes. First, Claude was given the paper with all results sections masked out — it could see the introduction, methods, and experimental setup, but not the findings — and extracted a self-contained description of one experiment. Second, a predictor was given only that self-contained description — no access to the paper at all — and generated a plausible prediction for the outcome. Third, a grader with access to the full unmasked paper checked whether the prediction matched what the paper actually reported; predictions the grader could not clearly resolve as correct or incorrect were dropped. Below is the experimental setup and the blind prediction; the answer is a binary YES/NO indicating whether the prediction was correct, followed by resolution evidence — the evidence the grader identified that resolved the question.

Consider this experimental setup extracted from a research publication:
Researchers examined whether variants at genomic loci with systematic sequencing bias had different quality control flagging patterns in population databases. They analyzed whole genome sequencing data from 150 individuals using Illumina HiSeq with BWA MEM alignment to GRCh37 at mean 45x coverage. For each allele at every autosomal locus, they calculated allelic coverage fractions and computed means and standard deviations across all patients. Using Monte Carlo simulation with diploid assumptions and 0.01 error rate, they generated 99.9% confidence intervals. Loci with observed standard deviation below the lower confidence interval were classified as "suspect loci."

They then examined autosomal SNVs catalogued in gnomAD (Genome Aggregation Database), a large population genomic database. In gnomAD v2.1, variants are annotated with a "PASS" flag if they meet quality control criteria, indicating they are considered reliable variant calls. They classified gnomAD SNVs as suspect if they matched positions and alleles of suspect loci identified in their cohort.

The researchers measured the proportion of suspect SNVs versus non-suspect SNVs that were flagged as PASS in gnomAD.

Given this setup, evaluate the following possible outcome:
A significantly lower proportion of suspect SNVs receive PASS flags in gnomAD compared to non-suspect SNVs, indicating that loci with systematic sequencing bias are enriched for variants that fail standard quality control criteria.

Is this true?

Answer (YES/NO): NO